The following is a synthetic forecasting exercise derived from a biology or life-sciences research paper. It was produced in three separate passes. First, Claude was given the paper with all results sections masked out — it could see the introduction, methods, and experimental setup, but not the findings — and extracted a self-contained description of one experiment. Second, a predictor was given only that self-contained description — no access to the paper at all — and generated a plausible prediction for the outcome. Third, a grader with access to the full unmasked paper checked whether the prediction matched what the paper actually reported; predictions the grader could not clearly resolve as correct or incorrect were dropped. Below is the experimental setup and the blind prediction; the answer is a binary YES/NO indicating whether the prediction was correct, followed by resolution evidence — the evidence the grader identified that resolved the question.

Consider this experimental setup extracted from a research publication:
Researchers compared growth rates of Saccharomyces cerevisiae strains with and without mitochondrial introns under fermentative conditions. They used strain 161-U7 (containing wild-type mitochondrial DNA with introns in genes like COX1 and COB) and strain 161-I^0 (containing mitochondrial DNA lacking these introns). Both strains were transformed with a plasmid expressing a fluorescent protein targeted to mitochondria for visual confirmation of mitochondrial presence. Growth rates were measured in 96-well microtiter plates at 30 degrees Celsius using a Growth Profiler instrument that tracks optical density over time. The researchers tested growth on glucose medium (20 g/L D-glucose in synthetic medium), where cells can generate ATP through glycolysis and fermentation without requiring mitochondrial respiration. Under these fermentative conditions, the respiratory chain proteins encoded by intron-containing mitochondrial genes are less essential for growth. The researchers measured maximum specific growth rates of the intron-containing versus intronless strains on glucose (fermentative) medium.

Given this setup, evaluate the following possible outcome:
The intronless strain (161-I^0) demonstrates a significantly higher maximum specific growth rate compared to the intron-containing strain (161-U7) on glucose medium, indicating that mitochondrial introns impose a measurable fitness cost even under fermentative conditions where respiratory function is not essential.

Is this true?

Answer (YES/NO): NO